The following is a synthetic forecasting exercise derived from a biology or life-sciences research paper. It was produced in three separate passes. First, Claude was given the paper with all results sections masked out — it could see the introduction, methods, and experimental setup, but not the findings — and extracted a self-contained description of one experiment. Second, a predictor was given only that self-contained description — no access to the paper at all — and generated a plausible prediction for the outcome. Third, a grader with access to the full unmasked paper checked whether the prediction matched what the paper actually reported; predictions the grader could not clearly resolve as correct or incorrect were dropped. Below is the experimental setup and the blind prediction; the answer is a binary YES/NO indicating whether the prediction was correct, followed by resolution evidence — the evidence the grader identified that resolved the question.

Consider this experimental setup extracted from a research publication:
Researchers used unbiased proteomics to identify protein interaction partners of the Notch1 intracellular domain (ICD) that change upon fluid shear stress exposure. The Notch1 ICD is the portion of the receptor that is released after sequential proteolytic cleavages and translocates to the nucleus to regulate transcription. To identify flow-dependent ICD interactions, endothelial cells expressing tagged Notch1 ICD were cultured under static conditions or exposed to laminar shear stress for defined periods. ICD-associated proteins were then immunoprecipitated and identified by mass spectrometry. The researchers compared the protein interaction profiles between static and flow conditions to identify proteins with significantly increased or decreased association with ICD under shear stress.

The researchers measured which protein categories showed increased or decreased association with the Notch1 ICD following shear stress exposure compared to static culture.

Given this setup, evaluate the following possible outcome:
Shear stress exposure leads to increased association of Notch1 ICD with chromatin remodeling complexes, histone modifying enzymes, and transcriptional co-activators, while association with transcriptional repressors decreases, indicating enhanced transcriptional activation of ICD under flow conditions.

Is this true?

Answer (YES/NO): NO